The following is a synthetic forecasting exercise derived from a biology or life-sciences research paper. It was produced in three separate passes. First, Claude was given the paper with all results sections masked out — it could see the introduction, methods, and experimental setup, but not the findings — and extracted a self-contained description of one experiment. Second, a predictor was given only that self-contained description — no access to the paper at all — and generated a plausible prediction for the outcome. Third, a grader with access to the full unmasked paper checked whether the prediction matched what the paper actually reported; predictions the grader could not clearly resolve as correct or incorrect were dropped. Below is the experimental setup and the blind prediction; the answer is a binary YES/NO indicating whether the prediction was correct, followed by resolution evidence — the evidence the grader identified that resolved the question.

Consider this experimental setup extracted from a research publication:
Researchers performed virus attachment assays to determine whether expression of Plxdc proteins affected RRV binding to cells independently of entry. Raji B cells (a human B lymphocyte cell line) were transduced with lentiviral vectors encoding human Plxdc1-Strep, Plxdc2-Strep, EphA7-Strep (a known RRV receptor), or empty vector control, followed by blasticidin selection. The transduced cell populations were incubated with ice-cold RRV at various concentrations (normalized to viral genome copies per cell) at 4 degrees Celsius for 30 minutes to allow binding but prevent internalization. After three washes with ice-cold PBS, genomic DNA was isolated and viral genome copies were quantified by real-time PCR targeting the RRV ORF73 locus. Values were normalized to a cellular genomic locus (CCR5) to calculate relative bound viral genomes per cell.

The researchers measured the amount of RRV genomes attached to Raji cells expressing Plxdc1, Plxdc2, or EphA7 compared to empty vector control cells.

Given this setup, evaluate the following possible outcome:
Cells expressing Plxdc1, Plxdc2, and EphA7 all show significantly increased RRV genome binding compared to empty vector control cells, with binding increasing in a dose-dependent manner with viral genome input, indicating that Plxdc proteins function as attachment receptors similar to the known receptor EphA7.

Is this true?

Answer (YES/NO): NO